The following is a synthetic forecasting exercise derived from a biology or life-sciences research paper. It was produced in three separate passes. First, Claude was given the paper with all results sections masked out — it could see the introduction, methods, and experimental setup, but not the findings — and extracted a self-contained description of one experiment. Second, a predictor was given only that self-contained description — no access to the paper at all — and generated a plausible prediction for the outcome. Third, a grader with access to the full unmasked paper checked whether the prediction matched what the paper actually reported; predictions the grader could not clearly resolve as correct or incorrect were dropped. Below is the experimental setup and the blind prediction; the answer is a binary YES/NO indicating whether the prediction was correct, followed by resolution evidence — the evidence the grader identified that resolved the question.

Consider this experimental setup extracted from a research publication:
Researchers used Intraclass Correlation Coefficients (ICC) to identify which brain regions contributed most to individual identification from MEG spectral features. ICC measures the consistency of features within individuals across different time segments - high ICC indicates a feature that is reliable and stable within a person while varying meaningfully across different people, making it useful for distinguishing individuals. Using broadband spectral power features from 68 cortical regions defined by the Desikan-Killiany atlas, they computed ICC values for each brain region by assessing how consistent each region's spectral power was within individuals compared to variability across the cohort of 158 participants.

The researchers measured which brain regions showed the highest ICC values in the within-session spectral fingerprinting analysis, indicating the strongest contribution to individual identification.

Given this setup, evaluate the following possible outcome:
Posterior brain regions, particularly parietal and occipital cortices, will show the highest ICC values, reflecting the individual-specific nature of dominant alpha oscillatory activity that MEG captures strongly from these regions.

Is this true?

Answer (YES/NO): NO